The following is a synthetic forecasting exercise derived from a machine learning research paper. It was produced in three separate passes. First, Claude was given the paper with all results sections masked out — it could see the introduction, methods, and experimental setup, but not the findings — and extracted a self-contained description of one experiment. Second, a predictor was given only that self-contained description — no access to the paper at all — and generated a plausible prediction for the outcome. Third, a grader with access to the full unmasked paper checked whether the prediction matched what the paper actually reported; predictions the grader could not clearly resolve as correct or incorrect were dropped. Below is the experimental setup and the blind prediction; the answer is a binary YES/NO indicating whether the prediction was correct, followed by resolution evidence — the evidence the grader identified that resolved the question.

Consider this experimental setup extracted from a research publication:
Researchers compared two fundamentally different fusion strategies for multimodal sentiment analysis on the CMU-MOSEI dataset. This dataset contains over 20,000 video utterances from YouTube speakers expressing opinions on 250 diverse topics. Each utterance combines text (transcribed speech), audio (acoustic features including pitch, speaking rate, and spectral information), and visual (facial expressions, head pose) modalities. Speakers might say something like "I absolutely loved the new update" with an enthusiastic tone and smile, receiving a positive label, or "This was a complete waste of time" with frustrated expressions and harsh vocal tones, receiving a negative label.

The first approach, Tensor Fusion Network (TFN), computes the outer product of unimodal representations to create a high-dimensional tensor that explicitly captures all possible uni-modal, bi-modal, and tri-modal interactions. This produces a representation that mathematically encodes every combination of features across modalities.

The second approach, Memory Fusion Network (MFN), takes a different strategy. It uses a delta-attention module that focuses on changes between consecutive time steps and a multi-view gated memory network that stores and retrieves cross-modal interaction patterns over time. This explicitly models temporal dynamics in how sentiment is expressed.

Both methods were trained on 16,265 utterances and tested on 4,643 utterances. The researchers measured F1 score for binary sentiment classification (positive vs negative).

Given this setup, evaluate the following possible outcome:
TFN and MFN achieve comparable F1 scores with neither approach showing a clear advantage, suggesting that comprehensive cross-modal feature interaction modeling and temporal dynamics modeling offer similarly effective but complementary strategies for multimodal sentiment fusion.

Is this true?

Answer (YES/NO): YES